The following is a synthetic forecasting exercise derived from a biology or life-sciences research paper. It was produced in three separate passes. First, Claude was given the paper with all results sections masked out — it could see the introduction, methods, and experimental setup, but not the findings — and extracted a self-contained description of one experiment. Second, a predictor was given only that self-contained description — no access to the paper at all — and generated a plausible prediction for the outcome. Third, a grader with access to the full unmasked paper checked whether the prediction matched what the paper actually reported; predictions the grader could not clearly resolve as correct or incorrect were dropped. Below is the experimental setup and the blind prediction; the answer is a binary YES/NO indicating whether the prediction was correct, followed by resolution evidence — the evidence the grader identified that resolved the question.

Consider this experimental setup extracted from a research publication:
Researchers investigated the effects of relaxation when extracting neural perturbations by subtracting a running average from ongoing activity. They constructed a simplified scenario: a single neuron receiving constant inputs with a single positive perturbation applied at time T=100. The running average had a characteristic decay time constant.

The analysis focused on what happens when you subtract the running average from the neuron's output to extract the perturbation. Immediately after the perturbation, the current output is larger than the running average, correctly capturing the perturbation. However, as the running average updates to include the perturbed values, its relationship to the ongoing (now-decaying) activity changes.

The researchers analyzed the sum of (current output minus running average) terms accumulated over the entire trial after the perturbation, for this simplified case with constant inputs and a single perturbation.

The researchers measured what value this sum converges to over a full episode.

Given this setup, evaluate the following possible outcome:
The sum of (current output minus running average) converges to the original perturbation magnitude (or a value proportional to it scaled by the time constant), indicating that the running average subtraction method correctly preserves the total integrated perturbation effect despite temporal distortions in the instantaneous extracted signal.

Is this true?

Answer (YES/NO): NO